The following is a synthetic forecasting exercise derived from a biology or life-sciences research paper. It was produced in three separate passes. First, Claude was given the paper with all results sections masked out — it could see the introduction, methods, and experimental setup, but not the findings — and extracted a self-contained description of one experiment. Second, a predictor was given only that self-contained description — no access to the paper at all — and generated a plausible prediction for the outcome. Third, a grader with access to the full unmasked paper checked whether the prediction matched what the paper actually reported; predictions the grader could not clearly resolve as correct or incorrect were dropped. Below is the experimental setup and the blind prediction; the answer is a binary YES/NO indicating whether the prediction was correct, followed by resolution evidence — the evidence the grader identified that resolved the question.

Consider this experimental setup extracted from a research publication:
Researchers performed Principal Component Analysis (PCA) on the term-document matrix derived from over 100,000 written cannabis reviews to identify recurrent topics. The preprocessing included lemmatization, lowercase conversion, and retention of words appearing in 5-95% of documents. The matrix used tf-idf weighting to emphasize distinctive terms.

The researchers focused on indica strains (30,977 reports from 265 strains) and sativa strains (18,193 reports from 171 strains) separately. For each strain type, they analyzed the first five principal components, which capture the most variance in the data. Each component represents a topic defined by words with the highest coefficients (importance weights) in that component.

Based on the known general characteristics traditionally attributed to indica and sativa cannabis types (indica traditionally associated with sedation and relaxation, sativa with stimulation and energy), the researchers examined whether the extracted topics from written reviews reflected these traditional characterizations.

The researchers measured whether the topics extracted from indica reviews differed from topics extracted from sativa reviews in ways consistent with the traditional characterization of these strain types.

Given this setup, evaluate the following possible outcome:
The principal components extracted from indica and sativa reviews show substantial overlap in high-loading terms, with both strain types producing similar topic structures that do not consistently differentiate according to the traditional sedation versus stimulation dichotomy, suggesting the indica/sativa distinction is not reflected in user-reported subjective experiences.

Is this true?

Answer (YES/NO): NO